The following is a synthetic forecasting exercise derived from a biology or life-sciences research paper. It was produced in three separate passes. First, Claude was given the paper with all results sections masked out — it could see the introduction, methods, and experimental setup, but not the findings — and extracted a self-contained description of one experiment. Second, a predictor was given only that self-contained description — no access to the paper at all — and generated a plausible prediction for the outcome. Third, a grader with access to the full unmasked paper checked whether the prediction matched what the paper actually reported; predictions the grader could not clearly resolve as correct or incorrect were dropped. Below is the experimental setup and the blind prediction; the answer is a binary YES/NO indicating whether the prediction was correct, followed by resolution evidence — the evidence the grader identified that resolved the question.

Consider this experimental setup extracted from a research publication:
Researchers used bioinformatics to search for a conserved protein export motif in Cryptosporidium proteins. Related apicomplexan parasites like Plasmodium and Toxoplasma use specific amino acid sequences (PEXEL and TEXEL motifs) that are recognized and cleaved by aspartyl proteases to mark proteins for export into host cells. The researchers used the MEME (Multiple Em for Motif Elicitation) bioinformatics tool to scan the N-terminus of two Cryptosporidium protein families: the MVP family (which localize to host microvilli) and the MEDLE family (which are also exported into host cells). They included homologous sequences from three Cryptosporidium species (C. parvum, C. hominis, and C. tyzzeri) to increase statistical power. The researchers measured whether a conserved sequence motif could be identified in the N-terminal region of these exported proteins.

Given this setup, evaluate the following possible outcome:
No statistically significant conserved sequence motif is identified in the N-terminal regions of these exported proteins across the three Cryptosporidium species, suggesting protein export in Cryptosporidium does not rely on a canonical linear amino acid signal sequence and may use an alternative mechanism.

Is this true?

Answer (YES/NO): NO